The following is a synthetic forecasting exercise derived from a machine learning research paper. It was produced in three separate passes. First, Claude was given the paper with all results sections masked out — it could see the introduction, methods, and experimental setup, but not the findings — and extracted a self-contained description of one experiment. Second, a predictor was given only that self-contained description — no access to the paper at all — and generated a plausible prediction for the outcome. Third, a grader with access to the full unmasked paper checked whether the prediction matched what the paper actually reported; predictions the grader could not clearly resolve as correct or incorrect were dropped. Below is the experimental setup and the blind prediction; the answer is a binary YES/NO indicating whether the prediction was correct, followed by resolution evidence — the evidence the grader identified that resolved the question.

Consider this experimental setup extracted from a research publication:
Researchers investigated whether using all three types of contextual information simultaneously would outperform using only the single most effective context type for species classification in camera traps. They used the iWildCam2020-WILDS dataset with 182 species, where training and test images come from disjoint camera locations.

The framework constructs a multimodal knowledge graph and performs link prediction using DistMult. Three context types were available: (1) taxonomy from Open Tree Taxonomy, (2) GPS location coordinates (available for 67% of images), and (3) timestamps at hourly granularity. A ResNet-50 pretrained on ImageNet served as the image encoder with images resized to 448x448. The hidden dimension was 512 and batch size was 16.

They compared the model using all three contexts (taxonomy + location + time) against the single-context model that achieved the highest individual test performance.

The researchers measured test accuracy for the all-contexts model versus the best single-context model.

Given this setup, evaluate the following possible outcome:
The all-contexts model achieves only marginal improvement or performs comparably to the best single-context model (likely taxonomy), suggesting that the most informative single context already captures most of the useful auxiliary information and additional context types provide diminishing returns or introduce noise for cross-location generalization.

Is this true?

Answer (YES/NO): NO